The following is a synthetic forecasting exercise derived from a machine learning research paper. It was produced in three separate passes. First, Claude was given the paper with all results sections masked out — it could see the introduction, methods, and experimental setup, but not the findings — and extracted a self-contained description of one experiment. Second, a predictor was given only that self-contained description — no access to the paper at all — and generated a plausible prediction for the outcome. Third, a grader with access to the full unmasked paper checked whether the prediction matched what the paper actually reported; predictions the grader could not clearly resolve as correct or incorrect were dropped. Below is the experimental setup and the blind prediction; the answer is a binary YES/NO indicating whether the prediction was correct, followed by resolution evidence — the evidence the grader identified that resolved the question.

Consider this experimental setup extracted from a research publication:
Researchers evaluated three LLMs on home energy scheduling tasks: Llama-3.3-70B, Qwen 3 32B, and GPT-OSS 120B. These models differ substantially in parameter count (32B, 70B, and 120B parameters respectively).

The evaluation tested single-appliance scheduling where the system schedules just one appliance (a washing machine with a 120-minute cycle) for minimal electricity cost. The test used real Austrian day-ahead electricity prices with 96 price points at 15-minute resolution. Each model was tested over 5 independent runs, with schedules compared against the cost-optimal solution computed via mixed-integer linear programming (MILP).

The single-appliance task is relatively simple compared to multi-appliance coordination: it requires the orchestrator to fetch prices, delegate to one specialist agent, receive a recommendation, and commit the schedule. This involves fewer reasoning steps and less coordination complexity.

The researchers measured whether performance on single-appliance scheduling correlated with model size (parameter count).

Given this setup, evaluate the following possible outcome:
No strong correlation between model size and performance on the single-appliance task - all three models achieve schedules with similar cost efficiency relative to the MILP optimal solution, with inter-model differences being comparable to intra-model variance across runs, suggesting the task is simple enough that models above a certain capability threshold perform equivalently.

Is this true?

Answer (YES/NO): YES